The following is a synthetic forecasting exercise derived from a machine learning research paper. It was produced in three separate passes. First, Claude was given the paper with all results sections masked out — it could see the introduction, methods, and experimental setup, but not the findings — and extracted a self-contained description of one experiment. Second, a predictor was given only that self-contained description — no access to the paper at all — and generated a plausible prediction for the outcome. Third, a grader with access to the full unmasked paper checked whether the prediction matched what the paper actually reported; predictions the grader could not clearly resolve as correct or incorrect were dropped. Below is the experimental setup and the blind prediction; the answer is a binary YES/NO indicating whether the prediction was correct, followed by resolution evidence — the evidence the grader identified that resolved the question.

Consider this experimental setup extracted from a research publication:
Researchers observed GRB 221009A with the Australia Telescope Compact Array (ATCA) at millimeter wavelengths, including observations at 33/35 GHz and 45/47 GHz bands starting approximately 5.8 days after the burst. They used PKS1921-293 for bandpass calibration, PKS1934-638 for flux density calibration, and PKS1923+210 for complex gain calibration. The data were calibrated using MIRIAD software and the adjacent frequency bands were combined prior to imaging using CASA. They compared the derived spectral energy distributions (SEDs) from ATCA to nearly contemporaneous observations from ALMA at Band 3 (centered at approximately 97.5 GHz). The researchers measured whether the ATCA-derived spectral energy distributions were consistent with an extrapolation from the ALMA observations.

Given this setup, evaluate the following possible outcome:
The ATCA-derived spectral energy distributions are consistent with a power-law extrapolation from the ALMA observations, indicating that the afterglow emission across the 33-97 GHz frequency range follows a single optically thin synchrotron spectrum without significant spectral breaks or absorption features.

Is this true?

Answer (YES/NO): NO